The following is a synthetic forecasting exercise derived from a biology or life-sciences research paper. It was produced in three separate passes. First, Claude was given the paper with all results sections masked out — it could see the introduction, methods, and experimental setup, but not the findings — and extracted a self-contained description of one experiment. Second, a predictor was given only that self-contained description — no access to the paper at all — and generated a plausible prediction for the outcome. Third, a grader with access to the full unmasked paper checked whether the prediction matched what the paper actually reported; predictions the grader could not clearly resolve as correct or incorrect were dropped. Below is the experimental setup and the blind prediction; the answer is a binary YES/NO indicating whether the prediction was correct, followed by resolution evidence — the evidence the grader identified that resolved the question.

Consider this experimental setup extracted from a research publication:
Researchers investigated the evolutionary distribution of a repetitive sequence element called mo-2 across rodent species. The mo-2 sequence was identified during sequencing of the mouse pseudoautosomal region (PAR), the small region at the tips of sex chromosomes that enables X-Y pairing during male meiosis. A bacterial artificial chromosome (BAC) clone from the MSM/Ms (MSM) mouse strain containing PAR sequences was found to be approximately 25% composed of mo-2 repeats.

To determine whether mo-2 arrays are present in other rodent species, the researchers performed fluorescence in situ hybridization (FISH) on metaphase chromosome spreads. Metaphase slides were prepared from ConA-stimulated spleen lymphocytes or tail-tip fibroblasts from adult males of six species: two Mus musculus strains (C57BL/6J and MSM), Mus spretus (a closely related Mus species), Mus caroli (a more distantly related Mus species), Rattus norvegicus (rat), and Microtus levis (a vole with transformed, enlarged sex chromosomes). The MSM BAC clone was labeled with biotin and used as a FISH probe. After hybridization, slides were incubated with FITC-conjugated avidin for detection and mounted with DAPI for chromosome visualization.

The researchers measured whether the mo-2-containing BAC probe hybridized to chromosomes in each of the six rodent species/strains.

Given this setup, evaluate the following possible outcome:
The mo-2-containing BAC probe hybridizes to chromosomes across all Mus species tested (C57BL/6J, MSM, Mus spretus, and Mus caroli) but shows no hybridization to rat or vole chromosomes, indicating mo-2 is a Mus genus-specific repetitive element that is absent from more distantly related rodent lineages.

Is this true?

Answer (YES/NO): NO